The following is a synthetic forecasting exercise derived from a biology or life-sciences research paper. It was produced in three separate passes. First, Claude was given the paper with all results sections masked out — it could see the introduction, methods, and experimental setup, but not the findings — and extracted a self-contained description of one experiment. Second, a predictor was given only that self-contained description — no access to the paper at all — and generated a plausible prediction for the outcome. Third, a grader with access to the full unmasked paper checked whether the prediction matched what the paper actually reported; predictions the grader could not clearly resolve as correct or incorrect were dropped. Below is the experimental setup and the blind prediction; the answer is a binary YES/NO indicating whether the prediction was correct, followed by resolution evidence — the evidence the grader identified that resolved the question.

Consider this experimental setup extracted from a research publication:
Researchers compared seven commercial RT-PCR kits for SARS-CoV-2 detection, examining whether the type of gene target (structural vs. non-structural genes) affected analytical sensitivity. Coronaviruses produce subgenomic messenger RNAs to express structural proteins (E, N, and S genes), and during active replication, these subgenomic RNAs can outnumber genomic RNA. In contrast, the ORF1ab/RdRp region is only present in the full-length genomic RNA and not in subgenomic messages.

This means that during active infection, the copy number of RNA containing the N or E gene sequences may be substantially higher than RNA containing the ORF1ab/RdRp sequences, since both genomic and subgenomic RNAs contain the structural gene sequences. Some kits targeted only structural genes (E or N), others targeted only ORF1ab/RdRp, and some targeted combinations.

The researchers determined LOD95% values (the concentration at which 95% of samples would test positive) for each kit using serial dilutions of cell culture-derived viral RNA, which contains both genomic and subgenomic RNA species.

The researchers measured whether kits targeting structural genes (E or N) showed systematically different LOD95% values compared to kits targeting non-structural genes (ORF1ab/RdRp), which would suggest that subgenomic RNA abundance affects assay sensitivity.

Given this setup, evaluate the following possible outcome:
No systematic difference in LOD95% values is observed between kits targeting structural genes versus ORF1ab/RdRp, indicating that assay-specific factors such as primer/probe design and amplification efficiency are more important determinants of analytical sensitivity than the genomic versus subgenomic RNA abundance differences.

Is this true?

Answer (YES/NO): NO